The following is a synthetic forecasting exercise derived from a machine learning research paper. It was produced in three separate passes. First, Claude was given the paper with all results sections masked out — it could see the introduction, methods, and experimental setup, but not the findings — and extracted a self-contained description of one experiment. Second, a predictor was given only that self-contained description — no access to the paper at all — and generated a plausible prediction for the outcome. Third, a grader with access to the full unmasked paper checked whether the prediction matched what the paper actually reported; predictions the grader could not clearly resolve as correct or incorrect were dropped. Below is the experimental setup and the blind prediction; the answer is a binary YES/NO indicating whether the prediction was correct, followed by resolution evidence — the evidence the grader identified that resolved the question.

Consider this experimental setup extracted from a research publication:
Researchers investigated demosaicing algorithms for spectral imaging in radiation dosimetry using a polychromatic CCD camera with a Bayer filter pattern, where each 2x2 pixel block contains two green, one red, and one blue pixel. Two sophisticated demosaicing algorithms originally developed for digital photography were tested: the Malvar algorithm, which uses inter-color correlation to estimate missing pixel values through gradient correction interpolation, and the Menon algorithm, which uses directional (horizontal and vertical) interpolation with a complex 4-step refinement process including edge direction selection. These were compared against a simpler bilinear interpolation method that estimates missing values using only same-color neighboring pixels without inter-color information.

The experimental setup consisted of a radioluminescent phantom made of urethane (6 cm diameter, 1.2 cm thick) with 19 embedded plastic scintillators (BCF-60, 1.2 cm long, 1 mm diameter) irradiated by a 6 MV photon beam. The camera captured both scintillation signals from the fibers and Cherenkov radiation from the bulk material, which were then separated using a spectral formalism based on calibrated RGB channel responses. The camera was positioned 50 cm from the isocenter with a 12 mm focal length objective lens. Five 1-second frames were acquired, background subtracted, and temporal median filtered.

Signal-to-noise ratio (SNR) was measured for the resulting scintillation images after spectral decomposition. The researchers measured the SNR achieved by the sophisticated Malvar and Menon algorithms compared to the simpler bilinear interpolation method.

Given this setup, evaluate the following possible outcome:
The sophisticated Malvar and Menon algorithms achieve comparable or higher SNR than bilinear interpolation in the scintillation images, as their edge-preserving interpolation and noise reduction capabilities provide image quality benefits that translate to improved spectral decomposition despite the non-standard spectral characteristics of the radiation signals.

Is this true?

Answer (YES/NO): NO